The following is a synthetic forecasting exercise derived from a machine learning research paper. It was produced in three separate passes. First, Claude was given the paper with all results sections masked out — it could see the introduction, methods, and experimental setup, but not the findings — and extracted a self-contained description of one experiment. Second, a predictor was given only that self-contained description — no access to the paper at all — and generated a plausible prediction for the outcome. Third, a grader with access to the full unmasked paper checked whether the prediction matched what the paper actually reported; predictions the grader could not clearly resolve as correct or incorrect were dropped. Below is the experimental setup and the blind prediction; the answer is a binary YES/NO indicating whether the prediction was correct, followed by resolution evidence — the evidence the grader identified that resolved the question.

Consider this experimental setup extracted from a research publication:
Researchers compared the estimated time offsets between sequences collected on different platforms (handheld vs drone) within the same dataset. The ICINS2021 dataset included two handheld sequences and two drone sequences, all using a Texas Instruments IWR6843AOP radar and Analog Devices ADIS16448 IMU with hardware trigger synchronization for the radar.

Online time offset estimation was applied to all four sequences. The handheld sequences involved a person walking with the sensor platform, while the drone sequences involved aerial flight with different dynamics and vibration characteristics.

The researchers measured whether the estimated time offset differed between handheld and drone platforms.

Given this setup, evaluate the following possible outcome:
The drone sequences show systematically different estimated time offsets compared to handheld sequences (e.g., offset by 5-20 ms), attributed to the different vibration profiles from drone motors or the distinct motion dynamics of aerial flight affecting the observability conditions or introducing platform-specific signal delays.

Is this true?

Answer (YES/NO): NO